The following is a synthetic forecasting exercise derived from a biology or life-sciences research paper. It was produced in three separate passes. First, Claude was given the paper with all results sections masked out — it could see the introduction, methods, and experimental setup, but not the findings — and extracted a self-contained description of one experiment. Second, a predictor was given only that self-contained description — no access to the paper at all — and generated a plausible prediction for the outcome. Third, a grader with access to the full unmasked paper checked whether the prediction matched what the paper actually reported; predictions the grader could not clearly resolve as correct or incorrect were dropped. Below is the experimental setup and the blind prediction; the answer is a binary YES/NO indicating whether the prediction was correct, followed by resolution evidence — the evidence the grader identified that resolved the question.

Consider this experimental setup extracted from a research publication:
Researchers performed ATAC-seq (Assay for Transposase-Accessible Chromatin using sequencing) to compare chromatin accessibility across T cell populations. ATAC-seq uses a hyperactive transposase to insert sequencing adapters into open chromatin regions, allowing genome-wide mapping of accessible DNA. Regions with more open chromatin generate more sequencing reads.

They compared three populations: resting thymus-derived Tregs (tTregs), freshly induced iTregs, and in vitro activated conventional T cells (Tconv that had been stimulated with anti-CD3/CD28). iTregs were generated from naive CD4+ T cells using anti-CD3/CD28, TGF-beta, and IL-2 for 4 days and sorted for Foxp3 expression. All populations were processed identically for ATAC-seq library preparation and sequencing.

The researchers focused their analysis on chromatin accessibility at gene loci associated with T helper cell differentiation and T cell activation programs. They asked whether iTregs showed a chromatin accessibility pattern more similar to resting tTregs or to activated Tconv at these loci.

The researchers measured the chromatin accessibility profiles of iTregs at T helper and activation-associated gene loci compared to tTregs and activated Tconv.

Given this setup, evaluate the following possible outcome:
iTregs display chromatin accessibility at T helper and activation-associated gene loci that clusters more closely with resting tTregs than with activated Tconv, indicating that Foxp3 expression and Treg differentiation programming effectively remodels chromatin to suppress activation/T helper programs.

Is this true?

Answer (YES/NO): NO